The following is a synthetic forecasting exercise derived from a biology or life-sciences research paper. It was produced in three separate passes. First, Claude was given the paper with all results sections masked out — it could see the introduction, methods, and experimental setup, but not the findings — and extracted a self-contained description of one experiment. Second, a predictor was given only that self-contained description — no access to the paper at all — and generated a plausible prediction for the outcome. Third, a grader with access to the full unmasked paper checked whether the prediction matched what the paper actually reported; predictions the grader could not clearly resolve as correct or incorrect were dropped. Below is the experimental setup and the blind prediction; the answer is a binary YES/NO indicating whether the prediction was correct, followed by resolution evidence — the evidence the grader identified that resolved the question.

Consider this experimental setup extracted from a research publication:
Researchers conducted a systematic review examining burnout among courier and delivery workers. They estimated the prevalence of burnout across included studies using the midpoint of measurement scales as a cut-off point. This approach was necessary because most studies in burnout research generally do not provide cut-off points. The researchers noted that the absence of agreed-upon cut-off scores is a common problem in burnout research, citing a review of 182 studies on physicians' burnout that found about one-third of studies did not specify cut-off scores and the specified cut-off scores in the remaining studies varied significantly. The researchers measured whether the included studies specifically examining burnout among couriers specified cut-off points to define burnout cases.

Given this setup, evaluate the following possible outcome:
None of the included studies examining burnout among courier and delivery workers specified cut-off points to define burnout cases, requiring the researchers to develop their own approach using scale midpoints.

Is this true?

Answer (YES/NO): YES